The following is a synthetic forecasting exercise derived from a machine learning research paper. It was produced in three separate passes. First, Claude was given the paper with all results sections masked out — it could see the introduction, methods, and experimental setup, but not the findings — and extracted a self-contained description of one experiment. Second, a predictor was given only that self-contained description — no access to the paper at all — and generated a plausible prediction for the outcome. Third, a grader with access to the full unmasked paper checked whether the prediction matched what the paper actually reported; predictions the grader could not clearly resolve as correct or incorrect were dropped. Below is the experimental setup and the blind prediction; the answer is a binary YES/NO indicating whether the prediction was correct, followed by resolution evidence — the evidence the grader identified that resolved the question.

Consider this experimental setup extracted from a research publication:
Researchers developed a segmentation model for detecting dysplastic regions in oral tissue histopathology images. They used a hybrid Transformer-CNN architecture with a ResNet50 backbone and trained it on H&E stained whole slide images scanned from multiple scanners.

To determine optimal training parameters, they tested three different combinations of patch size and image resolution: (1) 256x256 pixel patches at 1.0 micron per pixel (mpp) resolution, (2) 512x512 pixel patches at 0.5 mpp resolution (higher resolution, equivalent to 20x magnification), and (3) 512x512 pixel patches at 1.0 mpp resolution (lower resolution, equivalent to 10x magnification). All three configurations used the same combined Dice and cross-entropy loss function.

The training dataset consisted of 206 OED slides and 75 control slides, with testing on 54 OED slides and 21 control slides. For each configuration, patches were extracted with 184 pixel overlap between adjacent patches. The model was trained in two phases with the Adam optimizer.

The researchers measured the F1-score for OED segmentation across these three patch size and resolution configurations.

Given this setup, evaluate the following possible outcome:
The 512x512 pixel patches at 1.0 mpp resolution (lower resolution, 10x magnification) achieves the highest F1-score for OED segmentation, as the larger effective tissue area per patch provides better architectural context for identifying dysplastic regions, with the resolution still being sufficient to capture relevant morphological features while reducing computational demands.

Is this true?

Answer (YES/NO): YES